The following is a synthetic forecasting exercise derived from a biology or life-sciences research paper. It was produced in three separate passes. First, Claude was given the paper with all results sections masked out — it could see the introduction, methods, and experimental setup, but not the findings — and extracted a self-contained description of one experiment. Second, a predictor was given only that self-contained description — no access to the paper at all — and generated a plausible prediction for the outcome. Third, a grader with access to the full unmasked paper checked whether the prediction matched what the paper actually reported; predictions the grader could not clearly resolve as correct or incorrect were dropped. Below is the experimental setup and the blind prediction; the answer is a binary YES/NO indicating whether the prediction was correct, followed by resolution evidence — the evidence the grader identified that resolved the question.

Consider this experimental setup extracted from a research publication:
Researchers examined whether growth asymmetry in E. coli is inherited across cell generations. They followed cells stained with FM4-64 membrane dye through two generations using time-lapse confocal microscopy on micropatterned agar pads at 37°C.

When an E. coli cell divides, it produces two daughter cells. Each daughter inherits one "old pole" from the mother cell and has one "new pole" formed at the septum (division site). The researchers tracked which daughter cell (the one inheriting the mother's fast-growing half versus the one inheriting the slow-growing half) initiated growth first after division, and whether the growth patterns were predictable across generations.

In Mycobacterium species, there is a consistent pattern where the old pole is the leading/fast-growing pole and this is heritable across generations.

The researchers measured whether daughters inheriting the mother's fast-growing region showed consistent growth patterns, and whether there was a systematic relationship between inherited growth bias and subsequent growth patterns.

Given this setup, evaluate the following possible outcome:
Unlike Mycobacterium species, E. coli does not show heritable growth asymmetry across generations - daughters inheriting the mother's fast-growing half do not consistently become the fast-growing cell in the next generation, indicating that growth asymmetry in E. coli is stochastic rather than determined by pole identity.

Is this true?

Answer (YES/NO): NO